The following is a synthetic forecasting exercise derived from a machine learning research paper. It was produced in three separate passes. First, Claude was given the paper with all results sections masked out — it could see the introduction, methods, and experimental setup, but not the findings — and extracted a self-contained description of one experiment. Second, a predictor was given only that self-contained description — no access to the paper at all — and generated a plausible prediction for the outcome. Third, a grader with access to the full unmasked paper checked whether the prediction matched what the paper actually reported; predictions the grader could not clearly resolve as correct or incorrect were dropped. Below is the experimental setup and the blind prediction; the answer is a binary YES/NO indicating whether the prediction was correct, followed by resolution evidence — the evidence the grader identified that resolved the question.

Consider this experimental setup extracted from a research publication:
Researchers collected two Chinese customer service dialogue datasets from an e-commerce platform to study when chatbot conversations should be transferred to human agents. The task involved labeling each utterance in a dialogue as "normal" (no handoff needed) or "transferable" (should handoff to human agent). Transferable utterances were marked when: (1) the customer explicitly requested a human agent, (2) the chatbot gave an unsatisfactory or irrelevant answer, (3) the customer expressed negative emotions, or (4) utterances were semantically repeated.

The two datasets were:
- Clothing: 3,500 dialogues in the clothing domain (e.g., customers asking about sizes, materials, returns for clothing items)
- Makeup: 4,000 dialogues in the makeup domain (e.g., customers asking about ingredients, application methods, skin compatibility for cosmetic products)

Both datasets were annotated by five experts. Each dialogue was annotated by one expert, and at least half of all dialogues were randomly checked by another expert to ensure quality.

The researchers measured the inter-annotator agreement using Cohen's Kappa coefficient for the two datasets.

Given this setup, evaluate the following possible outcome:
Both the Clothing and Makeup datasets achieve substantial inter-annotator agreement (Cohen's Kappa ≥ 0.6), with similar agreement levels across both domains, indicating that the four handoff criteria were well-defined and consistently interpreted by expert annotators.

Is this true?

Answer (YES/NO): YES